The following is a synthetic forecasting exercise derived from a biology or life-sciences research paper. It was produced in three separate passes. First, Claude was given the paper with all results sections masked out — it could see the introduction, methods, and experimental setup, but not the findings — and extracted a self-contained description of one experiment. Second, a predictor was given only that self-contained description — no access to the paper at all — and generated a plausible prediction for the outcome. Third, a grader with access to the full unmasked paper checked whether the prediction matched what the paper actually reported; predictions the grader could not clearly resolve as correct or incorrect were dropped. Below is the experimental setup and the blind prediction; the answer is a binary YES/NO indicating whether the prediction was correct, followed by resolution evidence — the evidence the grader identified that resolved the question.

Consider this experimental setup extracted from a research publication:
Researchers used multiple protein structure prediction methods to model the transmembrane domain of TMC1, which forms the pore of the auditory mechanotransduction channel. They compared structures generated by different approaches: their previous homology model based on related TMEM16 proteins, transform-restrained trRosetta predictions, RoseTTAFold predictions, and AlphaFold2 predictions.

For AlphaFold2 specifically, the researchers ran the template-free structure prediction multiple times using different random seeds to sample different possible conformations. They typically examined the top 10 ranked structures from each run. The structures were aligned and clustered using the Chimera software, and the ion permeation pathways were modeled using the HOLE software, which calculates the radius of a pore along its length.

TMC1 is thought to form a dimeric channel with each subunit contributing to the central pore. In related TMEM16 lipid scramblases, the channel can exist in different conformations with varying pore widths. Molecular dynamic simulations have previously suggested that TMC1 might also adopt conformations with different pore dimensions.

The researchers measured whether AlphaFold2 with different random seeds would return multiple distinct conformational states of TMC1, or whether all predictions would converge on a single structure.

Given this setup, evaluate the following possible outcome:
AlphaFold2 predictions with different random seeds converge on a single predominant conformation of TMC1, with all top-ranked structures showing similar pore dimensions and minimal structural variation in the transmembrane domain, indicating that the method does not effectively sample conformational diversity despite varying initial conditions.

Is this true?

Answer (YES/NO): NO